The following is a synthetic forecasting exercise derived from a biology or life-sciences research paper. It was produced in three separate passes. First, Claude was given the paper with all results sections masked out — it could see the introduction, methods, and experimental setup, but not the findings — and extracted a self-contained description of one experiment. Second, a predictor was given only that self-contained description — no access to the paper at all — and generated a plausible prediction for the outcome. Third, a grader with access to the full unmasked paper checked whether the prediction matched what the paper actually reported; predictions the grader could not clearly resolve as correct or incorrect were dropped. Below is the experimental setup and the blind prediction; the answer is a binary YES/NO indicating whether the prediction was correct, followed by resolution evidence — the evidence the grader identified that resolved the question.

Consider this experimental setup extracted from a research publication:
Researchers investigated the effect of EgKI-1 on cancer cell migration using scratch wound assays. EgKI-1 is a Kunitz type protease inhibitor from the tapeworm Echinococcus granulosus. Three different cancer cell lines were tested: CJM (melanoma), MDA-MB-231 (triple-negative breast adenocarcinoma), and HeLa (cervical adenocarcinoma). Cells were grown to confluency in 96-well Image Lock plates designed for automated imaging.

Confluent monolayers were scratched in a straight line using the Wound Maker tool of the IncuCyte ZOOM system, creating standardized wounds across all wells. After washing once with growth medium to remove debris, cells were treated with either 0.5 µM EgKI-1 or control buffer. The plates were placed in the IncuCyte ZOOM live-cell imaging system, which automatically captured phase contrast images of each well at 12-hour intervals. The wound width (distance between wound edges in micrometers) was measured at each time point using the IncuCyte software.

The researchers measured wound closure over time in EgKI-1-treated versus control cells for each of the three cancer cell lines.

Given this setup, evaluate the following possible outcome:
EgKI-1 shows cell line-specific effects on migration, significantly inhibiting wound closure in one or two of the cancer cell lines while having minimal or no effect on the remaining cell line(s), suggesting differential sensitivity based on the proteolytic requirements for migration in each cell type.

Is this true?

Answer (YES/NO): NO